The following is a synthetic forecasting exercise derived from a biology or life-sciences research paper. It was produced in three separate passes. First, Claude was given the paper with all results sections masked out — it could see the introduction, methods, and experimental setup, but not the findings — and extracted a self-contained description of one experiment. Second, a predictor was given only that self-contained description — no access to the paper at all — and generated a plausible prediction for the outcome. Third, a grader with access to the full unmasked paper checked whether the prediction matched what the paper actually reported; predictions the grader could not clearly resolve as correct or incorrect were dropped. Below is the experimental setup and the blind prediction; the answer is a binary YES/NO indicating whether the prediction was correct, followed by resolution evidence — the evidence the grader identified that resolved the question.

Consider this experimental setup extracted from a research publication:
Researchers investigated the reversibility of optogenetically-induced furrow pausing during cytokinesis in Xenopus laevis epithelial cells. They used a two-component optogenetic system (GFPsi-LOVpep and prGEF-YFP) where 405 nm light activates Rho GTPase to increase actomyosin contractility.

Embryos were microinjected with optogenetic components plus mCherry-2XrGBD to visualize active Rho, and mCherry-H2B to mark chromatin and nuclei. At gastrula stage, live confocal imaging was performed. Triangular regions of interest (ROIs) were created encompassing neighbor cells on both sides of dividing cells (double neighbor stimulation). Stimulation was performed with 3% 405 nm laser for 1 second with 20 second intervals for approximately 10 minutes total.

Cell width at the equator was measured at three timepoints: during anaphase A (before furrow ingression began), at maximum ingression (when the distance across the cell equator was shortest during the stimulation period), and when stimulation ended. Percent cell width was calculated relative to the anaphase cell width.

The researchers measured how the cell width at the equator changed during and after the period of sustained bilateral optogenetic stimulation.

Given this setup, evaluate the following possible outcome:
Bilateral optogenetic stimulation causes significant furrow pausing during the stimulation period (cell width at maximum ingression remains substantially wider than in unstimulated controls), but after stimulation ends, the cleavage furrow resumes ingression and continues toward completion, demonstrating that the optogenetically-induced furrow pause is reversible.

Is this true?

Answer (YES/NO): NO